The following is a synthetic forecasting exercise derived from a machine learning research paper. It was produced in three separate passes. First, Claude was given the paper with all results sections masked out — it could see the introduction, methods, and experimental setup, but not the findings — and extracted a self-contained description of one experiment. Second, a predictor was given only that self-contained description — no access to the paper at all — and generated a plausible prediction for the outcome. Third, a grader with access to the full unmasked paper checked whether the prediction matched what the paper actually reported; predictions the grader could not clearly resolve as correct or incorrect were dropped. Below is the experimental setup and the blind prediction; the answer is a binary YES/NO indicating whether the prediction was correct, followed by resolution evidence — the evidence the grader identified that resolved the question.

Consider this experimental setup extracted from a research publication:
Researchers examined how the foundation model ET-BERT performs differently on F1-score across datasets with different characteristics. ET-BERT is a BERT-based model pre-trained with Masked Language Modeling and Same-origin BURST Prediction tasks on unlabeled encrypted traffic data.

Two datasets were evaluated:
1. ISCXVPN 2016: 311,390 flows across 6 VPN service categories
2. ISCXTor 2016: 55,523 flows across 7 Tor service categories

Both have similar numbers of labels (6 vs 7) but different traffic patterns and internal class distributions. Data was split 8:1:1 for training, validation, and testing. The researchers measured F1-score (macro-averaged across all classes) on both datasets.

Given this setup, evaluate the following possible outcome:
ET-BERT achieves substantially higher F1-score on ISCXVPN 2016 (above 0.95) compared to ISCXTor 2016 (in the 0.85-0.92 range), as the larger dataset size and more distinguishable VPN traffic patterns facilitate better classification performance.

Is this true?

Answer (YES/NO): NO